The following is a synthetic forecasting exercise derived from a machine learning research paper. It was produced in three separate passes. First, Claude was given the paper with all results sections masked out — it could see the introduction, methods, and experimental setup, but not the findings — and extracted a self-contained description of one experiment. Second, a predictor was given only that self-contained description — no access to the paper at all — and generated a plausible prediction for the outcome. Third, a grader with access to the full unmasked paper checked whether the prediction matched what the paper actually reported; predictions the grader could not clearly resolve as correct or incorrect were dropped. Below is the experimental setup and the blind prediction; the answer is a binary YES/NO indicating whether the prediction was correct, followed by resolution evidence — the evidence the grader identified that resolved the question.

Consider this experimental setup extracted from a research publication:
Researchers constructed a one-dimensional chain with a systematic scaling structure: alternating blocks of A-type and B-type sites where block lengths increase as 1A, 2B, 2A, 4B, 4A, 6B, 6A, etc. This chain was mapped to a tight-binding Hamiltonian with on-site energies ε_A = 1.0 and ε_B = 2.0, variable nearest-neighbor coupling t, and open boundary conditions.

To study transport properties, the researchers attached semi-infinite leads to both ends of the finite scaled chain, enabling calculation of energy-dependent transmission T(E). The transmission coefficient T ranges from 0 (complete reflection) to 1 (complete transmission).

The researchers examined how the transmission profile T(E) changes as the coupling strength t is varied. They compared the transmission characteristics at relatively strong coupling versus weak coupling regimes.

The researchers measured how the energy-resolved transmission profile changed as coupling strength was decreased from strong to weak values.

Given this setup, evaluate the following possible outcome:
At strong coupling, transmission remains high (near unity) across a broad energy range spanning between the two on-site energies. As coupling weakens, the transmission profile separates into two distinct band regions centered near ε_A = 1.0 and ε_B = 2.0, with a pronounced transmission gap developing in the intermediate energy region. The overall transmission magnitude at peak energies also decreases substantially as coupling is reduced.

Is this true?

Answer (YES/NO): NO